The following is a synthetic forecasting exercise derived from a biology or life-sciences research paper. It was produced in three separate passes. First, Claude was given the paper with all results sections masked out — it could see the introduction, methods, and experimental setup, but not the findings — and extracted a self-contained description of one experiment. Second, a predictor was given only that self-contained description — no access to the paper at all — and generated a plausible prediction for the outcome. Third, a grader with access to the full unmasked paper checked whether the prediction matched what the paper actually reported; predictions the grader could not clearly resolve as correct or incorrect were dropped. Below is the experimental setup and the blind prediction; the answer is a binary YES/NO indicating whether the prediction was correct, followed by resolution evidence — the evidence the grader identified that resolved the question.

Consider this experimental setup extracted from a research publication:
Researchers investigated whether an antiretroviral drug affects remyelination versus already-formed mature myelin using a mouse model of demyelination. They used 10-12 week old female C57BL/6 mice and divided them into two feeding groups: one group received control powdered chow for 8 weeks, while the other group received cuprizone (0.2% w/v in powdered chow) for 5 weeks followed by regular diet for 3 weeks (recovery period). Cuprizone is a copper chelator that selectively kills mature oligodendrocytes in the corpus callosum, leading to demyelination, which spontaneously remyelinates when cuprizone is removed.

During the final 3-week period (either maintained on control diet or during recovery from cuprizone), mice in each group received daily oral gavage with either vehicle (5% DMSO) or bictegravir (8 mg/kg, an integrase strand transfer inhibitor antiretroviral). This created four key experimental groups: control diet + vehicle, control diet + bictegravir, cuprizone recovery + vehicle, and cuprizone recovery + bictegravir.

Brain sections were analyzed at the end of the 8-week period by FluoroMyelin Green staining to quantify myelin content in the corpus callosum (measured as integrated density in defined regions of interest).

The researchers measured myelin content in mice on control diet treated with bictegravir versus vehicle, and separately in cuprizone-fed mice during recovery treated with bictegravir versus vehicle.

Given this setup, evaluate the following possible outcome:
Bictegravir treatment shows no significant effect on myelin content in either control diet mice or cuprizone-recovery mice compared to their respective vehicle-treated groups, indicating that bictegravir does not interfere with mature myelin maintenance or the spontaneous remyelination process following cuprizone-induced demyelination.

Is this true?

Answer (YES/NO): NO